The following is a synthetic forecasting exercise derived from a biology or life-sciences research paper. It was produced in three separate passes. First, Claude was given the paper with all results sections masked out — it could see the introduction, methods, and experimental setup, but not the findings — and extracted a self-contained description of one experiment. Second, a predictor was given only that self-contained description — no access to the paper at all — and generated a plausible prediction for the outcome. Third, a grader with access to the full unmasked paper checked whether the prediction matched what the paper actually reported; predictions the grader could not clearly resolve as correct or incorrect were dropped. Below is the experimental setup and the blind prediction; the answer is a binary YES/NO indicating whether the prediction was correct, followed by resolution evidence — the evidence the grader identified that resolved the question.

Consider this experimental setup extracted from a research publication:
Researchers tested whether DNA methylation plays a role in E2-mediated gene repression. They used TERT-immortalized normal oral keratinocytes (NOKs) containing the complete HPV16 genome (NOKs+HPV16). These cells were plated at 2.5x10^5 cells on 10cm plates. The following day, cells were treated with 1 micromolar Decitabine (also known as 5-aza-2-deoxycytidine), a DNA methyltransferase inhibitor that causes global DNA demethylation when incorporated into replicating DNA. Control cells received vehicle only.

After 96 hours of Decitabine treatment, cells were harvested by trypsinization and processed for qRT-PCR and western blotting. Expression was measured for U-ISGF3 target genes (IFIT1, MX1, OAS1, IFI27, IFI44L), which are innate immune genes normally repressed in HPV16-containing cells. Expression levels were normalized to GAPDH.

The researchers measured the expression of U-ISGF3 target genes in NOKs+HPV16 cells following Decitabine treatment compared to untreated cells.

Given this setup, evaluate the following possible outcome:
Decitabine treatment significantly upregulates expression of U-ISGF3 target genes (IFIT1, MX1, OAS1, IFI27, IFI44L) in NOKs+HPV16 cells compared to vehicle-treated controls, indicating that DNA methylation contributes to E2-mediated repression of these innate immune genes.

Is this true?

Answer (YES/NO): NO